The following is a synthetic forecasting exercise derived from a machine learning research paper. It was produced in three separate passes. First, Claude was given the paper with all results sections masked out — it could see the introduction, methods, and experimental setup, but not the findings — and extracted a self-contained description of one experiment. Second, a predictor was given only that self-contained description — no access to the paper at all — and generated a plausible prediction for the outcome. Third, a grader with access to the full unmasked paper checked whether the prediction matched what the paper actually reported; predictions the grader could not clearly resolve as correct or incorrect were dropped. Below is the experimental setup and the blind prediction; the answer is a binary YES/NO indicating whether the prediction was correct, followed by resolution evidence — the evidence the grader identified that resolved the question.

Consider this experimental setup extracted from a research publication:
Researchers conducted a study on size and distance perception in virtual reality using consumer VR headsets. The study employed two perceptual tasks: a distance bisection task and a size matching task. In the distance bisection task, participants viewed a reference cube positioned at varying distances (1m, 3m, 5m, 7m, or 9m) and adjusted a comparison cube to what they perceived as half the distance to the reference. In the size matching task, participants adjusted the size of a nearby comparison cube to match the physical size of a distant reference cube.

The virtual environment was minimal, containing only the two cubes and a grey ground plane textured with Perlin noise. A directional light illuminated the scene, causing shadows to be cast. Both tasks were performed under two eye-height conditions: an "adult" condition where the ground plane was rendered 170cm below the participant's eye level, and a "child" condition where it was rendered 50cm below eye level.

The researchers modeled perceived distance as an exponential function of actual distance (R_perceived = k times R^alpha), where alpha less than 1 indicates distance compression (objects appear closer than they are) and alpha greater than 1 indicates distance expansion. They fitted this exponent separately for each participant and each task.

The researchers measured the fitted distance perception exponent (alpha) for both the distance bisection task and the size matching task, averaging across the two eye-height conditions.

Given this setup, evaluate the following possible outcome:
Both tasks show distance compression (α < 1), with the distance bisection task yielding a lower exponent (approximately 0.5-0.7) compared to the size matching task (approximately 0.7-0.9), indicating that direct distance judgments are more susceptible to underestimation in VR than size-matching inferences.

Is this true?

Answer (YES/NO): NO